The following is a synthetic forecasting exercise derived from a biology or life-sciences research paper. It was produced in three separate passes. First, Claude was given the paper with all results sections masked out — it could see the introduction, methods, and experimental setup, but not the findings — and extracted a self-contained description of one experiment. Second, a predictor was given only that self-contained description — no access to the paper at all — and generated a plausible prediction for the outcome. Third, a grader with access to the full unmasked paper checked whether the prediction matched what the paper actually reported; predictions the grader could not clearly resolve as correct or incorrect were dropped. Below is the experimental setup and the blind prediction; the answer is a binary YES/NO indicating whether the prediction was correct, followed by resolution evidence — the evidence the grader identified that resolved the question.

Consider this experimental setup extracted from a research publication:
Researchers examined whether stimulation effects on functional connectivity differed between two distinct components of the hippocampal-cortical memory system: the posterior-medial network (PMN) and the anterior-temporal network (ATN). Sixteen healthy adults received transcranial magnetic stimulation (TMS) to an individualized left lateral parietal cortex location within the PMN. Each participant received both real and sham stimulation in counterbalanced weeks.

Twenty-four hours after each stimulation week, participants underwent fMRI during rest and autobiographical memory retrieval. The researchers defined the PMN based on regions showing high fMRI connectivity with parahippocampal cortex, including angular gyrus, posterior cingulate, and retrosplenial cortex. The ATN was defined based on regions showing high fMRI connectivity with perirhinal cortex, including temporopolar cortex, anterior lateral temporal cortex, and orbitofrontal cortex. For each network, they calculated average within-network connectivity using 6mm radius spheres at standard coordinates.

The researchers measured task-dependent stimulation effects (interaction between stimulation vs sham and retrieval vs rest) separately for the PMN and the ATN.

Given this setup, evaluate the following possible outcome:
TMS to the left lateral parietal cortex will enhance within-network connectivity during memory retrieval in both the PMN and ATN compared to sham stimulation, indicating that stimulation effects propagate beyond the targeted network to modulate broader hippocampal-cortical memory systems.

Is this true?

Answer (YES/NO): NO